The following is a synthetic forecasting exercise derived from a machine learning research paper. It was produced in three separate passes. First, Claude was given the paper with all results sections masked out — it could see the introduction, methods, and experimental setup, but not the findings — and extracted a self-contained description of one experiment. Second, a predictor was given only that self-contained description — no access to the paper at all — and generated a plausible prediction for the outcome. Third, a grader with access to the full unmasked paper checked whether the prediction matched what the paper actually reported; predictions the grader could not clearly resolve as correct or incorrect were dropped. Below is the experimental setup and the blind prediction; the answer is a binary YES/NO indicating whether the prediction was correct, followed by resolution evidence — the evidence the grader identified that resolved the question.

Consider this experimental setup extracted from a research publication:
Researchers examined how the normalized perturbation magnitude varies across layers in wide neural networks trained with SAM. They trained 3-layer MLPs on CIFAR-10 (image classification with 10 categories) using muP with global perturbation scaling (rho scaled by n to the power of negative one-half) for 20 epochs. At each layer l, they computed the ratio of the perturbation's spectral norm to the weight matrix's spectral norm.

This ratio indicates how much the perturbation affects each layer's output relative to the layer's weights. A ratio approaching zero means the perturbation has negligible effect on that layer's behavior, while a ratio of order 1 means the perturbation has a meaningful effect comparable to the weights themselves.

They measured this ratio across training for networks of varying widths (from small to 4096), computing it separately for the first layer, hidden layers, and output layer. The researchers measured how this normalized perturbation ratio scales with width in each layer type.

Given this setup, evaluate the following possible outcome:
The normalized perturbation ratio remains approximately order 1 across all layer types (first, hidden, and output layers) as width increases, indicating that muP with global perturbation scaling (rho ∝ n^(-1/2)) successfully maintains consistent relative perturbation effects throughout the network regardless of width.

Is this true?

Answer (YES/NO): NO